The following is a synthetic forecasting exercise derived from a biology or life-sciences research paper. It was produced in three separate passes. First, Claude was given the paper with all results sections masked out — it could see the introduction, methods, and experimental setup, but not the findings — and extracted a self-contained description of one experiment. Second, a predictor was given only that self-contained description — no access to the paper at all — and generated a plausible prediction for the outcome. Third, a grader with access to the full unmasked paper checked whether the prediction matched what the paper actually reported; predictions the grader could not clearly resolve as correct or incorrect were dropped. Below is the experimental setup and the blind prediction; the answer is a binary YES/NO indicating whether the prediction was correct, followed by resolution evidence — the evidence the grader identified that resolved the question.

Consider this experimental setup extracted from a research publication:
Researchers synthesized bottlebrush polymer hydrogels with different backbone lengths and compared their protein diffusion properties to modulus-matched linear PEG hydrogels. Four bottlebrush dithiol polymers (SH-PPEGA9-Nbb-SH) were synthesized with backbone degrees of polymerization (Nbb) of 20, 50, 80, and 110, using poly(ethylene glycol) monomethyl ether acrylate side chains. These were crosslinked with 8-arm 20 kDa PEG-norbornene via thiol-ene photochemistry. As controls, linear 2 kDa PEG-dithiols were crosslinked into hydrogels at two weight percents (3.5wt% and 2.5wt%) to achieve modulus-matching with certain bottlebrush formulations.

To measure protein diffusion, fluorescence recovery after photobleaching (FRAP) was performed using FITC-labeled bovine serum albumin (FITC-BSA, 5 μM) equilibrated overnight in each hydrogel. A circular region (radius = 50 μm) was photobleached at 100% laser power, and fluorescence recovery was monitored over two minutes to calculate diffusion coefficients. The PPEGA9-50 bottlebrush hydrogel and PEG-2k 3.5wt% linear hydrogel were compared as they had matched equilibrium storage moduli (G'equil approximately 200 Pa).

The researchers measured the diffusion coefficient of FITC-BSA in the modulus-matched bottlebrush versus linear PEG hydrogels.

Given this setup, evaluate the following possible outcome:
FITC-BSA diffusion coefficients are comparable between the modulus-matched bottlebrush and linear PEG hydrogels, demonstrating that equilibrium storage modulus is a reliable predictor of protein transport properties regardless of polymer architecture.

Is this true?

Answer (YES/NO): NO